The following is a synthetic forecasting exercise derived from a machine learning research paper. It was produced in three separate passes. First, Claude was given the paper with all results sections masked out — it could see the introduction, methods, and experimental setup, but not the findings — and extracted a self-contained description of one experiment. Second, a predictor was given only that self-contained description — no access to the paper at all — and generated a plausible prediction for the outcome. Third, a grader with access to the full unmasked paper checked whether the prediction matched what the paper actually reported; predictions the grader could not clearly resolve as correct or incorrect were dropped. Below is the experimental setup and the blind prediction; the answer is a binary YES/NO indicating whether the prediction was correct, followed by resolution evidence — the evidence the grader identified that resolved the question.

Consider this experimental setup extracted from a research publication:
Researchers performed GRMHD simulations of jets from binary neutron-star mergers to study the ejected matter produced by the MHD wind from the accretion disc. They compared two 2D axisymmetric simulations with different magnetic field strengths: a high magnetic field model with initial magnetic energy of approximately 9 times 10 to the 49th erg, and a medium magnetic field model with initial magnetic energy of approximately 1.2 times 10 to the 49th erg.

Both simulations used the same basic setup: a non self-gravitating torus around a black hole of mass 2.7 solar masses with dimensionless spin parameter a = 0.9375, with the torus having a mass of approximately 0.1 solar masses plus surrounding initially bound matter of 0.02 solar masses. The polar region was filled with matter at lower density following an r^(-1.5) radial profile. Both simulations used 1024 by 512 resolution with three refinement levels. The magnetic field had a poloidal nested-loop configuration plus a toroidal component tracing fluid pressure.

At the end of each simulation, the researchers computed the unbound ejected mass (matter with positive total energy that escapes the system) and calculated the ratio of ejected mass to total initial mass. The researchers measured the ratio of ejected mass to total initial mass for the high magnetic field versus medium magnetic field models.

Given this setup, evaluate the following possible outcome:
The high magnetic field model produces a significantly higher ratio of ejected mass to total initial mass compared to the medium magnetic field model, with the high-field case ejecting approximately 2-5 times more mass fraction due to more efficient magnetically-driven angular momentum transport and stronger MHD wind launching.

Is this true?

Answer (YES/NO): NO